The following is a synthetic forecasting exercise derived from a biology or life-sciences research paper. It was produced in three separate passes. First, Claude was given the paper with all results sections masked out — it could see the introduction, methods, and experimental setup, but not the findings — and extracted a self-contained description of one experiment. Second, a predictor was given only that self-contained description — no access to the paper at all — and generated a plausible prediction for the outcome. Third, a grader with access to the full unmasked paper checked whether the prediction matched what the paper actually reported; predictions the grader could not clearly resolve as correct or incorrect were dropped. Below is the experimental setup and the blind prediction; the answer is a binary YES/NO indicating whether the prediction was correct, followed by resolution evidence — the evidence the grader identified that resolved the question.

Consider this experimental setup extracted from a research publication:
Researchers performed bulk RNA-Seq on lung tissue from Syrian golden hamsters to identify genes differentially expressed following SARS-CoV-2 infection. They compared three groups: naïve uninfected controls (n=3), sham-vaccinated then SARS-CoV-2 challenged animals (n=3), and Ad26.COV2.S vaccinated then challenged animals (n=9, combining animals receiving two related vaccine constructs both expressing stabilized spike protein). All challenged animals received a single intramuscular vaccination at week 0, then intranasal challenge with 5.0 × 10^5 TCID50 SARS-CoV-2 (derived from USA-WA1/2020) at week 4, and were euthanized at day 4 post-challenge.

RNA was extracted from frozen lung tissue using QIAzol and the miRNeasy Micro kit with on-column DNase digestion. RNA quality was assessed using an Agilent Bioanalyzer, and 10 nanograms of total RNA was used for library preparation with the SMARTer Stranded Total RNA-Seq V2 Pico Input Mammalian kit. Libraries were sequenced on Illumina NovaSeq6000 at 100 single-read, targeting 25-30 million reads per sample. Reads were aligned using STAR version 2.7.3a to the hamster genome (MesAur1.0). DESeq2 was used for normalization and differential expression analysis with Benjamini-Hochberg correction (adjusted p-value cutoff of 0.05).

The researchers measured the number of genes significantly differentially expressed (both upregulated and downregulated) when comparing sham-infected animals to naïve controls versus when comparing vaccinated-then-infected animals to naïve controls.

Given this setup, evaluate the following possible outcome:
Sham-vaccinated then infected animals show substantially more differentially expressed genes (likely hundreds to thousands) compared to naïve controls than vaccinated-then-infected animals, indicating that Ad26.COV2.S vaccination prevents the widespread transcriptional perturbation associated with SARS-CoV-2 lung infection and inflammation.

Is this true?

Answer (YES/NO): YES